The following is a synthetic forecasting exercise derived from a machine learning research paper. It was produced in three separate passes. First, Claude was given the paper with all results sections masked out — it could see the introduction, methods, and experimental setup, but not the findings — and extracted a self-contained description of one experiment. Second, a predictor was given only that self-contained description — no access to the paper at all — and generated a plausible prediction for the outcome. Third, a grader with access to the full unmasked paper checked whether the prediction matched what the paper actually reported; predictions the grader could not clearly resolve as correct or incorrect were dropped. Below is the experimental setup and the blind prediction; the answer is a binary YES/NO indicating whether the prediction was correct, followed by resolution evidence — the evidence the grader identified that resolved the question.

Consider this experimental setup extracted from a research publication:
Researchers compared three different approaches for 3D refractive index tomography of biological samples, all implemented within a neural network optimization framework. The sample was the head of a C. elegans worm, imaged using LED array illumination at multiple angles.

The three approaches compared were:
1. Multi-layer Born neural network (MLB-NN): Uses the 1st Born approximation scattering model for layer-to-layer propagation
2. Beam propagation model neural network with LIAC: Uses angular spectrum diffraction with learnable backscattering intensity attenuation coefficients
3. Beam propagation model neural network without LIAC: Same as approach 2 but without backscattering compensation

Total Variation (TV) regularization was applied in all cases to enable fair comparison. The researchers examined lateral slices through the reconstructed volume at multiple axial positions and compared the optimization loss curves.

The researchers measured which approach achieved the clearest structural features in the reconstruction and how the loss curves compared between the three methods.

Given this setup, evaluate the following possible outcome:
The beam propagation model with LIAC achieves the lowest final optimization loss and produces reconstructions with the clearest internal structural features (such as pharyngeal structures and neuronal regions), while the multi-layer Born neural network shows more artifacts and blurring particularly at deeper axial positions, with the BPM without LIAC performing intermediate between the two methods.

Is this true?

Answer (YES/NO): NO